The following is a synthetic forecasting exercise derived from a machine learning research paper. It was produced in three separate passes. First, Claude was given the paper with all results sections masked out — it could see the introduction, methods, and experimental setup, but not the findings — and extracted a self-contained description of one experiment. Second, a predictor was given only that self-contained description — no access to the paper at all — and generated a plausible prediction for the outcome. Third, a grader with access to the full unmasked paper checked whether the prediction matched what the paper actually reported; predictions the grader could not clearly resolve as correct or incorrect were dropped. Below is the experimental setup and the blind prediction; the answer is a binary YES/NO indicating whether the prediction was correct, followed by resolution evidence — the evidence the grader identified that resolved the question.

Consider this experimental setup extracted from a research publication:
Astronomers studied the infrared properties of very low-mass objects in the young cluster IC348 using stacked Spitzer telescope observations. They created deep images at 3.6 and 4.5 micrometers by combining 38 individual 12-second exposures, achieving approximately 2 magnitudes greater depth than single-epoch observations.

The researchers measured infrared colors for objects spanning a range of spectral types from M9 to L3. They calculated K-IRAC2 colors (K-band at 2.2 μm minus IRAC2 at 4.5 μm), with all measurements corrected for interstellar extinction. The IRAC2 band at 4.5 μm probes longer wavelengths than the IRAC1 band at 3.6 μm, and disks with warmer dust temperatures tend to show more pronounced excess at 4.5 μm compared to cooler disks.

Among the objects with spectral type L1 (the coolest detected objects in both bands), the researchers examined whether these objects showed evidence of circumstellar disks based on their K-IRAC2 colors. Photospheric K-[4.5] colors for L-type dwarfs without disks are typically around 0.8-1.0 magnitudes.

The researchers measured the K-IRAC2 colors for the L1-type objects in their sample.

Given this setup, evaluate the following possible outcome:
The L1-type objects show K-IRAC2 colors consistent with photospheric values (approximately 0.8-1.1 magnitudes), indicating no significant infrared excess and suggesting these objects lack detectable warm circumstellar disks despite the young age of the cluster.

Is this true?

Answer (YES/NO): NO